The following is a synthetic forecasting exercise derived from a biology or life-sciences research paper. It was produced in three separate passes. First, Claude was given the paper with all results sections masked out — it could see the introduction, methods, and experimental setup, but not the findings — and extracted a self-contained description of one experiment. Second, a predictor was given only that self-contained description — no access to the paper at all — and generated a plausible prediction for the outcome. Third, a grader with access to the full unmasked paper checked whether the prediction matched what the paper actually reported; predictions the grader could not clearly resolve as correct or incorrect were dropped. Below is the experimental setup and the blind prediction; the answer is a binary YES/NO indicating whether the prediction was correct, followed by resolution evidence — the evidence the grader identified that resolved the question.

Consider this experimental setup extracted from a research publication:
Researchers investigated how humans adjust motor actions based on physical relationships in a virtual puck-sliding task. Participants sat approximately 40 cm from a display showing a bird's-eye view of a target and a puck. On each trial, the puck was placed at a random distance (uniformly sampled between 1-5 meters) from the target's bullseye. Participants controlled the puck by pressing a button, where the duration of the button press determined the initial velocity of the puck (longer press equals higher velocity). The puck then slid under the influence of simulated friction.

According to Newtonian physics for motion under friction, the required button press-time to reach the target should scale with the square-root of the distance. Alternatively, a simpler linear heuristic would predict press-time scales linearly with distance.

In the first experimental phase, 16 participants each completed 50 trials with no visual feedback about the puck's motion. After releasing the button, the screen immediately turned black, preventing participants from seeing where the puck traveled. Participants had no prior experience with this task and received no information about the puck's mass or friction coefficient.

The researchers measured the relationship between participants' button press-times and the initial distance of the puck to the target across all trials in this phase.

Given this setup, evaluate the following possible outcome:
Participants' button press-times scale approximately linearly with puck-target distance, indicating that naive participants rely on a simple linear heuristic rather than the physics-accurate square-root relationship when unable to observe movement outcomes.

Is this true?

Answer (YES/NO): YES